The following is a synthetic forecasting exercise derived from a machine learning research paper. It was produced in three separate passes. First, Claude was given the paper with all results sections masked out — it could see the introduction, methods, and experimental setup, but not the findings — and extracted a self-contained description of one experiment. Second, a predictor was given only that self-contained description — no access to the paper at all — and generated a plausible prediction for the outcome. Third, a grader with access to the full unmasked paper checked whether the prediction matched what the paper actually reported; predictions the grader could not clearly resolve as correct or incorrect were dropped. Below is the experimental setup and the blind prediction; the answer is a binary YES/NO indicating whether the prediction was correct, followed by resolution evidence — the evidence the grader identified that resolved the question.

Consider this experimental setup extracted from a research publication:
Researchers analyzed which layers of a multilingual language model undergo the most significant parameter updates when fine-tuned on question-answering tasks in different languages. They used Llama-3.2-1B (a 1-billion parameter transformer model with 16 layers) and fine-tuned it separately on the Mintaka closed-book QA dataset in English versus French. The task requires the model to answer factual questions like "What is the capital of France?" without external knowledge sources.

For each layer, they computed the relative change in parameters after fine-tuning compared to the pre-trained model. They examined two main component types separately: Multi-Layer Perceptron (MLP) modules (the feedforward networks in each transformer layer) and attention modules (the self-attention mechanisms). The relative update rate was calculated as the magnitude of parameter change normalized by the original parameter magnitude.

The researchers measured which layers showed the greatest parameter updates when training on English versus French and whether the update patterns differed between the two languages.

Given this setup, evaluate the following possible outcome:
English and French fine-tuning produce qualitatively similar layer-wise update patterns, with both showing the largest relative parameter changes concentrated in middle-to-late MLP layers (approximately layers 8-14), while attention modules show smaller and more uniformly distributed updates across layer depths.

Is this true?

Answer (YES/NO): NO